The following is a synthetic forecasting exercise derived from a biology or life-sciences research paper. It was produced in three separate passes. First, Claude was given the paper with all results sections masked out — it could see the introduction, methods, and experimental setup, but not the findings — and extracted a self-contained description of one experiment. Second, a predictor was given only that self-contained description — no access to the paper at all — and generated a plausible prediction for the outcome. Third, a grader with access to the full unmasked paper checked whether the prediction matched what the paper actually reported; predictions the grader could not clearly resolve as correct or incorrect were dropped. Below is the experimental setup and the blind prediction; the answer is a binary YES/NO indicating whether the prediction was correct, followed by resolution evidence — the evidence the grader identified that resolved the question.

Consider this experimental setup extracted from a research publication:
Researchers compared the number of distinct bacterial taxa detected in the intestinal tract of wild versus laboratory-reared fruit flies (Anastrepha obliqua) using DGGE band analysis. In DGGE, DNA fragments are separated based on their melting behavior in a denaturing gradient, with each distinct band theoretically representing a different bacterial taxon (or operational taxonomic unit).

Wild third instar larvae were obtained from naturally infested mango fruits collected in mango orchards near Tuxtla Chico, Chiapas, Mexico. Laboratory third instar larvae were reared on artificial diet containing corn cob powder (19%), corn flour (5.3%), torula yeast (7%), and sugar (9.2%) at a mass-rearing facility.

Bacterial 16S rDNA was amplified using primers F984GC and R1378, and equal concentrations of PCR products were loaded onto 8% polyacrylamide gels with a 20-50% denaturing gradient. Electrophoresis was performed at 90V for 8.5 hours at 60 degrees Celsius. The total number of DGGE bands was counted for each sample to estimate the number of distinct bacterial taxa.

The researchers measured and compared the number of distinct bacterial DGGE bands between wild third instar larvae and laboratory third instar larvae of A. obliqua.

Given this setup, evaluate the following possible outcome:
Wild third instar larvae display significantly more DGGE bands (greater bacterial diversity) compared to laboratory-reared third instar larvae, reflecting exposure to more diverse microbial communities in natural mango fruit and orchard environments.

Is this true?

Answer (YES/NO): YES